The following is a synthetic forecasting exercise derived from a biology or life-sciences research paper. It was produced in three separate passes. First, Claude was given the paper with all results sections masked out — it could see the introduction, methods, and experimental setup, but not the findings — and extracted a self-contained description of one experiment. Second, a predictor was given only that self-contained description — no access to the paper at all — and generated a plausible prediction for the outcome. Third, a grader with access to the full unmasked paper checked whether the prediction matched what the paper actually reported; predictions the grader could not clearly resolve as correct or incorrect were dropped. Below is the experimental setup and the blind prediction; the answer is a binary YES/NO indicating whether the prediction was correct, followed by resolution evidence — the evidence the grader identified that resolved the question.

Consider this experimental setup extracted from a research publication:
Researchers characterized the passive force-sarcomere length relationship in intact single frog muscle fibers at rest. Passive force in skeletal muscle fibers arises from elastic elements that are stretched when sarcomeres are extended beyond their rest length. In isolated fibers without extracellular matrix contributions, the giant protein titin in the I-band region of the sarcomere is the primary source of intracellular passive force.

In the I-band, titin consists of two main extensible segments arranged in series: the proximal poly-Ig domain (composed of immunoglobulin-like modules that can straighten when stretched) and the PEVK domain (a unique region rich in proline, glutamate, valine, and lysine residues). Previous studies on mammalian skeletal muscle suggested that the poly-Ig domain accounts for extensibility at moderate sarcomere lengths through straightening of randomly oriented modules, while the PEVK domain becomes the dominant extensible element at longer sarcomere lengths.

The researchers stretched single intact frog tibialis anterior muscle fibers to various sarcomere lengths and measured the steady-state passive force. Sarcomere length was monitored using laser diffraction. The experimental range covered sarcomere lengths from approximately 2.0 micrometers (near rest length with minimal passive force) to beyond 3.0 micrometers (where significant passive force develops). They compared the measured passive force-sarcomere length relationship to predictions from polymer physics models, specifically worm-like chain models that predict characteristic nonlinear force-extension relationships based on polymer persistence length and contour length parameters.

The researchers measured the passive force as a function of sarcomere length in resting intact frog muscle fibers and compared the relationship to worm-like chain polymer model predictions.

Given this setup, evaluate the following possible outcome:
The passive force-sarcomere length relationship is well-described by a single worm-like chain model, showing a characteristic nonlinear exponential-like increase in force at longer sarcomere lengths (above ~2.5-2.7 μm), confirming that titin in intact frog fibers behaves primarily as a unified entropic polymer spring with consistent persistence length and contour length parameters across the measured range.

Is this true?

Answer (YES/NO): NO